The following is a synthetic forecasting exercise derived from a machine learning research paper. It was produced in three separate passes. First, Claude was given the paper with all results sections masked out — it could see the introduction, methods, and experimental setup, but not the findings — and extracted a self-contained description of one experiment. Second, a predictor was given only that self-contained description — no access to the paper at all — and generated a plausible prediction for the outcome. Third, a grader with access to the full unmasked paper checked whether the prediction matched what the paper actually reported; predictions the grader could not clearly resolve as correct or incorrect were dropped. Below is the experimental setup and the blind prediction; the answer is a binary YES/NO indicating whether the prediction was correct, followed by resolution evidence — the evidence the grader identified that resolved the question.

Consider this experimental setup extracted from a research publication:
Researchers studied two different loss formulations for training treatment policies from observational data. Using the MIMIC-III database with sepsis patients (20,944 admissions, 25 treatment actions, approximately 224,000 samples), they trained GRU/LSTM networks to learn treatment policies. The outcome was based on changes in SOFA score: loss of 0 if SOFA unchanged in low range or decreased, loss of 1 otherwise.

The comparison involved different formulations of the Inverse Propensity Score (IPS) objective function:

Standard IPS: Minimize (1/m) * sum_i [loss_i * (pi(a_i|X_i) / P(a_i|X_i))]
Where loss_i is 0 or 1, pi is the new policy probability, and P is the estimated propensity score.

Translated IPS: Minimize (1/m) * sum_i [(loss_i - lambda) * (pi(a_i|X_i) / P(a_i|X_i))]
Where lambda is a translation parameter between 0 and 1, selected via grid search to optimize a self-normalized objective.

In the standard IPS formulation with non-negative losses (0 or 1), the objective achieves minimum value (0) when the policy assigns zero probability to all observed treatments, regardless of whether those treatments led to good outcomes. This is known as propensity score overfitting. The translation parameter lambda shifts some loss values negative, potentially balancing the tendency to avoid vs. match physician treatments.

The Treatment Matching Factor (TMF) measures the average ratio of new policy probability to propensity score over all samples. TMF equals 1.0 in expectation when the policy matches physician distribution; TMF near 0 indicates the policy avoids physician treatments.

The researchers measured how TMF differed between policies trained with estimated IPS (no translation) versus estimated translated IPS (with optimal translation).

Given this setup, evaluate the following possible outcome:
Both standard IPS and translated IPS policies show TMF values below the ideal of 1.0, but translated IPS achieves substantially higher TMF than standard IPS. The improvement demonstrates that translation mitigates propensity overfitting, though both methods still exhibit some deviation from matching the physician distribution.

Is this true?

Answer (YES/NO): YES